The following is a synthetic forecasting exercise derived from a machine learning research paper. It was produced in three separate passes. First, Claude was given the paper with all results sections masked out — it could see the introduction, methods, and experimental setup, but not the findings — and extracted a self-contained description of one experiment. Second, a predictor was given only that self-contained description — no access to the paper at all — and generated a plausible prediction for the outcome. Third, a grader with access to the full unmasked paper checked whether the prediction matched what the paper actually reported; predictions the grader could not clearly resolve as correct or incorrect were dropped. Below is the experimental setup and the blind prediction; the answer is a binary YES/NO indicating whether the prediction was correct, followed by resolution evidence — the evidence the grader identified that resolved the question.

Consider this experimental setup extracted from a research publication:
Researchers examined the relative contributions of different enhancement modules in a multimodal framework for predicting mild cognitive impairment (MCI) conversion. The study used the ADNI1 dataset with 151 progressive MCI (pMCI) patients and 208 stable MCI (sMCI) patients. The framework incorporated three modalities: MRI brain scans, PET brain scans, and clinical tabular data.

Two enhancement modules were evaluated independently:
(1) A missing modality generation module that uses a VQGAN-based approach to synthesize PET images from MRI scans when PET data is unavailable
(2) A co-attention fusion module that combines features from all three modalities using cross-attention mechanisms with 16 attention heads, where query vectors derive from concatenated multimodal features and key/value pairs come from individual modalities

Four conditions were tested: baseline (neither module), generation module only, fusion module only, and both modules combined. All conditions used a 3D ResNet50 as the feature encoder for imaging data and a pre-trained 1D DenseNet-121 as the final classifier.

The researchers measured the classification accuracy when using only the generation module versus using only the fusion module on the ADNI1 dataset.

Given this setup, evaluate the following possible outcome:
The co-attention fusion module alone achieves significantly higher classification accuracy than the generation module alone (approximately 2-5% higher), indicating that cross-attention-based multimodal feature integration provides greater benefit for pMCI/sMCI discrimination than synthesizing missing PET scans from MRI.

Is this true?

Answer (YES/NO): YES